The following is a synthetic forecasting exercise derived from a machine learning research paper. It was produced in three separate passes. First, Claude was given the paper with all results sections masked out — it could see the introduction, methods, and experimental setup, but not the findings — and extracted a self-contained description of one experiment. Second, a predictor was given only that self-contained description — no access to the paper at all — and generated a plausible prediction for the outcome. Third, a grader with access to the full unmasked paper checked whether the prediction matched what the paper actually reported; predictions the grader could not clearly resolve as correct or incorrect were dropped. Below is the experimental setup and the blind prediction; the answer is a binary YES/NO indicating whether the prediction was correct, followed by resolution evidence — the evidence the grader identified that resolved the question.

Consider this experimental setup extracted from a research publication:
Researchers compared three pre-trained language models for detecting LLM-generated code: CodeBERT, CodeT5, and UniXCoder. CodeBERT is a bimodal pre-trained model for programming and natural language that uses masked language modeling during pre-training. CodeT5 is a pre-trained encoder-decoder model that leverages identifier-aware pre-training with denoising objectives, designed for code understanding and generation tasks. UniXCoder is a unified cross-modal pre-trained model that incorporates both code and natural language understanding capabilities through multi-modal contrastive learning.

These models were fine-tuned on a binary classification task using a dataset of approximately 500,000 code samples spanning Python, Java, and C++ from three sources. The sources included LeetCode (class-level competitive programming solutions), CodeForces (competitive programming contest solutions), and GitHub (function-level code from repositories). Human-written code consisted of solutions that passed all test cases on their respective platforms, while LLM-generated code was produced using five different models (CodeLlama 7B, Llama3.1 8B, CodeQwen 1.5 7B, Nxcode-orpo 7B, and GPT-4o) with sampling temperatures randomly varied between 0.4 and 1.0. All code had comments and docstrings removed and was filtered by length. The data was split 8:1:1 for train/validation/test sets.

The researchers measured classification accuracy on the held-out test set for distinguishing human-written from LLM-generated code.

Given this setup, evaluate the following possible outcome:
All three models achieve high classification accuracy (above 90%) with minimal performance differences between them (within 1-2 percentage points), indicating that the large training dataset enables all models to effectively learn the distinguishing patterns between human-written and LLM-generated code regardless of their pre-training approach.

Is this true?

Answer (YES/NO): NO